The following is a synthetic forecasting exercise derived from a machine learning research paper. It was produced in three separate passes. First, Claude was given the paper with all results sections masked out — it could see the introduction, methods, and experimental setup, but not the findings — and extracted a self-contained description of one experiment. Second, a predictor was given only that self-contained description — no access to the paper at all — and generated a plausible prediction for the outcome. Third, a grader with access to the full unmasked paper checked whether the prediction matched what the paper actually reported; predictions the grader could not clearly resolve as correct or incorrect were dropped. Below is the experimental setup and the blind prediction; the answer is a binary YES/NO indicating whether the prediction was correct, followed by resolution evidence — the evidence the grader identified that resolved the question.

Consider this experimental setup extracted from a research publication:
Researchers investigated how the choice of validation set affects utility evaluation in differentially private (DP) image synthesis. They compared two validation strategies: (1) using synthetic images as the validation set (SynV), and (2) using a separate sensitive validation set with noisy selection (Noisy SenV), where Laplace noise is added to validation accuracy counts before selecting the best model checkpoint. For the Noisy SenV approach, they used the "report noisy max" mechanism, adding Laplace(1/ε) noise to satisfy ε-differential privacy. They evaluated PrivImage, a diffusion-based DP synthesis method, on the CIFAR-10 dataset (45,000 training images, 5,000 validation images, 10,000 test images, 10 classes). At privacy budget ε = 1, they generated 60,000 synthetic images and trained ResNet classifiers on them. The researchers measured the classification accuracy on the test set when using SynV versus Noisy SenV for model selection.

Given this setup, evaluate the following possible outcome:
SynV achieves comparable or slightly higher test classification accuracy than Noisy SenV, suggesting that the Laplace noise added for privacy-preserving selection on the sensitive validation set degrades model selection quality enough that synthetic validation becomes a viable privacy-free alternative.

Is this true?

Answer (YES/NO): NO